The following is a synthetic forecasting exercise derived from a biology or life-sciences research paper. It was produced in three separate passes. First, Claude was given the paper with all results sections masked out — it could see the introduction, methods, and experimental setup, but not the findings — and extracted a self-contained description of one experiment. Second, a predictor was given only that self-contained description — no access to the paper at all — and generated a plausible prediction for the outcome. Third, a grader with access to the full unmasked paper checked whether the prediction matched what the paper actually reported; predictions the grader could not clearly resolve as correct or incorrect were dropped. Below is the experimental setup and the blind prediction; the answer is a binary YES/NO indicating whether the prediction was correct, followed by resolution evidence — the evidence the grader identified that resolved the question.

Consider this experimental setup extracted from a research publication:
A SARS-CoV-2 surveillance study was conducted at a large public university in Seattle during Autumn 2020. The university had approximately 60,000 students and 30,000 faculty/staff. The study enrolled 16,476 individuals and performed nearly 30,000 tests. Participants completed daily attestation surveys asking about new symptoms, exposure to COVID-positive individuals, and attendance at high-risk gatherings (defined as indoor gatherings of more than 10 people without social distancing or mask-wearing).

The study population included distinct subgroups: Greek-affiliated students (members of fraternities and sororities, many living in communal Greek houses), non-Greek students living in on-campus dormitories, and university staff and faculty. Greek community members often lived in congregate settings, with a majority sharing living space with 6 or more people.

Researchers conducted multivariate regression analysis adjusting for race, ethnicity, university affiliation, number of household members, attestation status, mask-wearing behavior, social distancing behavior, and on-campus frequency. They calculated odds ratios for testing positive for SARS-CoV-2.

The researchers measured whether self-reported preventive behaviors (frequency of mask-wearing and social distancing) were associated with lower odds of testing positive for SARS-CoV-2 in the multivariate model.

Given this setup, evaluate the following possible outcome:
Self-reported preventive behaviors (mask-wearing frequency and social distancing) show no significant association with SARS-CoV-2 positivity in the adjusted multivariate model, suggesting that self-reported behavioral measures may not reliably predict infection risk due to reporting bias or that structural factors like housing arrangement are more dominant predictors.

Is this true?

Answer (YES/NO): YES